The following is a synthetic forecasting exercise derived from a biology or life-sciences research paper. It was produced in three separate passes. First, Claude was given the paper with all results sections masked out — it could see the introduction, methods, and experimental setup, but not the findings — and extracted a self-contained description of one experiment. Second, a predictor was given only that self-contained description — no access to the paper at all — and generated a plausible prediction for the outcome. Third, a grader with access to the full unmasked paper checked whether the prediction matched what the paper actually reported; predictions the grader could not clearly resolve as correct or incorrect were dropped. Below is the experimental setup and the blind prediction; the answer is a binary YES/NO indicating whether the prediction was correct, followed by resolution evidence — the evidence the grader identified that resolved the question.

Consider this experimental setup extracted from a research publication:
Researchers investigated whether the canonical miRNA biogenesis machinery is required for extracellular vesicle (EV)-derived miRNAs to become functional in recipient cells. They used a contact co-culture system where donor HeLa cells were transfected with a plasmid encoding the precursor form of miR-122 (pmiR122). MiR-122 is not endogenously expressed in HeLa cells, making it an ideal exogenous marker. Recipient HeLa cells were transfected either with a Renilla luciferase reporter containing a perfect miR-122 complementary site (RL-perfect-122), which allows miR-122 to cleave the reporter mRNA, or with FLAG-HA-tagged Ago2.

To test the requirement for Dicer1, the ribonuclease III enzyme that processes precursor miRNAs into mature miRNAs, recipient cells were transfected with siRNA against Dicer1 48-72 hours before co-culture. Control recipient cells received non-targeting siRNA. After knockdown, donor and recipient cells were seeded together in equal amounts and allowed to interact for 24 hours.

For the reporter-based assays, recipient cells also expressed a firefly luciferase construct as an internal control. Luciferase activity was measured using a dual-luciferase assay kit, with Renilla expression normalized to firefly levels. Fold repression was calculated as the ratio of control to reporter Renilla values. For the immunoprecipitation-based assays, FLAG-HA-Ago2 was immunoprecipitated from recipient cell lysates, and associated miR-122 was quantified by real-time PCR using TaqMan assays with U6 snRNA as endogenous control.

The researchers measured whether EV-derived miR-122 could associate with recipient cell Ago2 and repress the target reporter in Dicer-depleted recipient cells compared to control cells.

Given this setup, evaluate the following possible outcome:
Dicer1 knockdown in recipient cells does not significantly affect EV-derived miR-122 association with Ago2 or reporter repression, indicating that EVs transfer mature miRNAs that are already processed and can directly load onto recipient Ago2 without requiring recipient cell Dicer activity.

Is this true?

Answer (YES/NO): YES